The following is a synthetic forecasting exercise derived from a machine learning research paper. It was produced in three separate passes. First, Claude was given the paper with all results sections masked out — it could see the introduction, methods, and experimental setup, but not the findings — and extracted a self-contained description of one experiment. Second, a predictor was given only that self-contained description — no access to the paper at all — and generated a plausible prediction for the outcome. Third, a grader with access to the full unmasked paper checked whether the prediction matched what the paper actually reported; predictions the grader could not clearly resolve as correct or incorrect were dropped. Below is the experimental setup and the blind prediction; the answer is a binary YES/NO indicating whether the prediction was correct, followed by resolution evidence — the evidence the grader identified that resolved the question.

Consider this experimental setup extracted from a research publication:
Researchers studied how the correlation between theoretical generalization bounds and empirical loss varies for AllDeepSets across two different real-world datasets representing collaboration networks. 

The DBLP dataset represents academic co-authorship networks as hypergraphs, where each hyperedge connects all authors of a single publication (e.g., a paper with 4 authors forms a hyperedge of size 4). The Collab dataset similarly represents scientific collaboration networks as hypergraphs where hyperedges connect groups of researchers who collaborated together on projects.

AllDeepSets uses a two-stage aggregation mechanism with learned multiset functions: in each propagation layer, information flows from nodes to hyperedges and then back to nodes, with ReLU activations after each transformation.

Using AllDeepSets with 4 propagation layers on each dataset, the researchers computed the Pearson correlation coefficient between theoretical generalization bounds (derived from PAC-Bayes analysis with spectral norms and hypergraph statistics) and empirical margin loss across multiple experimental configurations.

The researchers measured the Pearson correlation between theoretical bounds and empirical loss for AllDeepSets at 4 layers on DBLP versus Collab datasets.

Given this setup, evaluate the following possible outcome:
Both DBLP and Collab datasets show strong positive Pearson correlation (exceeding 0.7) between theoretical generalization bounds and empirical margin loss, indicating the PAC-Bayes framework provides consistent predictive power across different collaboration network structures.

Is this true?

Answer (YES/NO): YES